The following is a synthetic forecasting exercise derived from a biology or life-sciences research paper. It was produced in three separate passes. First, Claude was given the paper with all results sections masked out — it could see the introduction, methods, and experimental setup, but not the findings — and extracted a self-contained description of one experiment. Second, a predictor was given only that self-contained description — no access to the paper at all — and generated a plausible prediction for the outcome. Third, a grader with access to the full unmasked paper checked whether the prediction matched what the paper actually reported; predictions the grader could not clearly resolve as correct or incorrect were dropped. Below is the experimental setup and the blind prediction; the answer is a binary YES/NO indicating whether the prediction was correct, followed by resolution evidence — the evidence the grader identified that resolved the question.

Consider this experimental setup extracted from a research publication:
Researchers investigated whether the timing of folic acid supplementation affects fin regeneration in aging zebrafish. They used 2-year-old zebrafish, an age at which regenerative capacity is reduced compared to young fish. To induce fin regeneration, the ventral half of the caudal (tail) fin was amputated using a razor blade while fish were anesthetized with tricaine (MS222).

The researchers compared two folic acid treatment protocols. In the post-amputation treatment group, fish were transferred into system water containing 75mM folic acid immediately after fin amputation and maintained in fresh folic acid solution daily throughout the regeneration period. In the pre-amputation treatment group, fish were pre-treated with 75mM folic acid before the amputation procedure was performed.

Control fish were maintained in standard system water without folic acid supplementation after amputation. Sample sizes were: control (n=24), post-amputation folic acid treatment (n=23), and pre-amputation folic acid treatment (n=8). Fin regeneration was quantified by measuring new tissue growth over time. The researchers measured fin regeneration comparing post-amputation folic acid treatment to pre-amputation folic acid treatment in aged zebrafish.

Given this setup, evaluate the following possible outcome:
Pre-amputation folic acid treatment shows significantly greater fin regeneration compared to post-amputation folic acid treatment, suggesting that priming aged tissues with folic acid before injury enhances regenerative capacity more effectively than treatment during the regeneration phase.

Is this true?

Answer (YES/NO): NO